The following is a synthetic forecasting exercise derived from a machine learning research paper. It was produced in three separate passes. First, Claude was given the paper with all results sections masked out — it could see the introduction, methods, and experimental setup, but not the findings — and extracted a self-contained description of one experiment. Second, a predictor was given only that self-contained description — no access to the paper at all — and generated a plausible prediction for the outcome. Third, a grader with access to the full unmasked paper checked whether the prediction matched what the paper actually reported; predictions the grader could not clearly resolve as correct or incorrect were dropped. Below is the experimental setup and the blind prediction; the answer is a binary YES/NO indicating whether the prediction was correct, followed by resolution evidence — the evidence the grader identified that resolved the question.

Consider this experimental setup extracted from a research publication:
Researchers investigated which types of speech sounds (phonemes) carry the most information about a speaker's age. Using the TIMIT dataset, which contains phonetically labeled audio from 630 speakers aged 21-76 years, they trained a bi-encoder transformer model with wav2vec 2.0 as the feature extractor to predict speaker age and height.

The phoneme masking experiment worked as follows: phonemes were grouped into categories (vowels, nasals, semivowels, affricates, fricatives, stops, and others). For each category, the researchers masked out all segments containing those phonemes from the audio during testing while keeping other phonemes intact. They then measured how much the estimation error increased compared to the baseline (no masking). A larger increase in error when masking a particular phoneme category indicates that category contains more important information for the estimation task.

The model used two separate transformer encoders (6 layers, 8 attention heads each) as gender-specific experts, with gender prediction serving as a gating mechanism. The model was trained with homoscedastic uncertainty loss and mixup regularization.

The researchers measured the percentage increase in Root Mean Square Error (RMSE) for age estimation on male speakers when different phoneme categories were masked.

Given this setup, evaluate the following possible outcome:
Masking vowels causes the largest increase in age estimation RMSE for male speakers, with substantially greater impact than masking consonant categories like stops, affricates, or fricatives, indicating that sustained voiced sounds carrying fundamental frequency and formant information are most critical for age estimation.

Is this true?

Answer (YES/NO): YES